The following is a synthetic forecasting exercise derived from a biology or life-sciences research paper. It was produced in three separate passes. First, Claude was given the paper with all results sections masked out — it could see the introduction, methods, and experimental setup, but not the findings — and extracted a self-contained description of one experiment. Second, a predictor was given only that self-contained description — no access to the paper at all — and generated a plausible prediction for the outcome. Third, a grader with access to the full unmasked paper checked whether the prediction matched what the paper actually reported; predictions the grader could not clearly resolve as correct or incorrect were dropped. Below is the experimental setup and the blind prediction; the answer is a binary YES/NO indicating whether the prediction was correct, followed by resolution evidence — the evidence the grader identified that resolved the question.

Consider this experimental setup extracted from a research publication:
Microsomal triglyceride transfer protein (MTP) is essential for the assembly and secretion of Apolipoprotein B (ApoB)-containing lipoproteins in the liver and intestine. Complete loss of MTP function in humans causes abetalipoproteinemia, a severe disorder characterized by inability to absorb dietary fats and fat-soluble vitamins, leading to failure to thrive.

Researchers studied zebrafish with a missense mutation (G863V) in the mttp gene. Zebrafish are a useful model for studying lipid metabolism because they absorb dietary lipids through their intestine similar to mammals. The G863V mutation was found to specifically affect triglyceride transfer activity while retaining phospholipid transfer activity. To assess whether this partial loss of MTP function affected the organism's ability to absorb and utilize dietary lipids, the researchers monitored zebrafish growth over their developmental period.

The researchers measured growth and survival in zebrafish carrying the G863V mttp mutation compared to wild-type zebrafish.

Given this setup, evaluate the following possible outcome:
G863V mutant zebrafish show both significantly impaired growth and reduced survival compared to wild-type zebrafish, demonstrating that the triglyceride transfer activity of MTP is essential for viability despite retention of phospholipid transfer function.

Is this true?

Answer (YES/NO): NO